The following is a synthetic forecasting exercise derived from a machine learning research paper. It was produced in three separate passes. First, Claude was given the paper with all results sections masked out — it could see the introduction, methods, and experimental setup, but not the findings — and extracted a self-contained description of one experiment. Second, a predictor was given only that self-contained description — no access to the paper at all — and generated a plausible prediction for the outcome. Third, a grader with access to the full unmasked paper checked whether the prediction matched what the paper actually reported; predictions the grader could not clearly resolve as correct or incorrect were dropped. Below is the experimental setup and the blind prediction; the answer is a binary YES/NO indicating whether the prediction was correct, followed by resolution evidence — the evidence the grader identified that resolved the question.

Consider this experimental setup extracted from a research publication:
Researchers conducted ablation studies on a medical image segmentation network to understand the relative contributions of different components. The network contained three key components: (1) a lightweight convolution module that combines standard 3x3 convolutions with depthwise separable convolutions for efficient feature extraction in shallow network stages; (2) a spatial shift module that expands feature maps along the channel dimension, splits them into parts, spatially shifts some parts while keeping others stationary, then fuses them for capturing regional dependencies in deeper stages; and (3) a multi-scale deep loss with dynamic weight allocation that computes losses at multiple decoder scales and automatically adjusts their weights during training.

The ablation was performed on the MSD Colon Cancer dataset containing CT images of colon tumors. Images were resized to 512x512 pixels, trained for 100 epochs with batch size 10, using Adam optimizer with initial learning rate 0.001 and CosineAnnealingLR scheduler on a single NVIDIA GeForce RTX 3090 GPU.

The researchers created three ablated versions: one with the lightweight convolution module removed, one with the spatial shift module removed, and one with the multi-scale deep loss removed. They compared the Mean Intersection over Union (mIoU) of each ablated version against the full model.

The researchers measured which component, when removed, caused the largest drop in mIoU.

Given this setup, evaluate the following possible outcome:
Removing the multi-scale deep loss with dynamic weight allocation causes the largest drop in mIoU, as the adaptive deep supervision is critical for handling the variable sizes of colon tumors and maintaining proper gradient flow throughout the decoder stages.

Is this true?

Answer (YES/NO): NO